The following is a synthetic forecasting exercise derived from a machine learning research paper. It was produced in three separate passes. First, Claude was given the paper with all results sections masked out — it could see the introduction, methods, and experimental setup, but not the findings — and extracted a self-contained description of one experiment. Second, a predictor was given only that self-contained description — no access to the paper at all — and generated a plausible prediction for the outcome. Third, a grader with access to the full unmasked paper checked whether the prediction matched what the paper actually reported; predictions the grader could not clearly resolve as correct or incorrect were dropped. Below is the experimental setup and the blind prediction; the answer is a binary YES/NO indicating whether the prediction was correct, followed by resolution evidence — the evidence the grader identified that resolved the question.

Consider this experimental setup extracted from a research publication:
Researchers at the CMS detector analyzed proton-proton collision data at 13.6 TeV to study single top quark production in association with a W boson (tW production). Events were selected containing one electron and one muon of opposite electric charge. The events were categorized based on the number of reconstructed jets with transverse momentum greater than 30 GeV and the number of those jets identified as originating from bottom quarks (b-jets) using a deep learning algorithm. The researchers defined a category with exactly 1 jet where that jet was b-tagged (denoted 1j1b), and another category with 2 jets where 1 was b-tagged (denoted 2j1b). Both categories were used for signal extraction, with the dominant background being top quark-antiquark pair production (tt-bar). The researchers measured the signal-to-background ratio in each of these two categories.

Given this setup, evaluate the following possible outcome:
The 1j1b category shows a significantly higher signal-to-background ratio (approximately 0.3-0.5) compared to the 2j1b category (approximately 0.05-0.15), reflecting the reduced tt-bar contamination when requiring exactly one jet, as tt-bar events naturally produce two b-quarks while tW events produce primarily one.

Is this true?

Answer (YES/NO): NO